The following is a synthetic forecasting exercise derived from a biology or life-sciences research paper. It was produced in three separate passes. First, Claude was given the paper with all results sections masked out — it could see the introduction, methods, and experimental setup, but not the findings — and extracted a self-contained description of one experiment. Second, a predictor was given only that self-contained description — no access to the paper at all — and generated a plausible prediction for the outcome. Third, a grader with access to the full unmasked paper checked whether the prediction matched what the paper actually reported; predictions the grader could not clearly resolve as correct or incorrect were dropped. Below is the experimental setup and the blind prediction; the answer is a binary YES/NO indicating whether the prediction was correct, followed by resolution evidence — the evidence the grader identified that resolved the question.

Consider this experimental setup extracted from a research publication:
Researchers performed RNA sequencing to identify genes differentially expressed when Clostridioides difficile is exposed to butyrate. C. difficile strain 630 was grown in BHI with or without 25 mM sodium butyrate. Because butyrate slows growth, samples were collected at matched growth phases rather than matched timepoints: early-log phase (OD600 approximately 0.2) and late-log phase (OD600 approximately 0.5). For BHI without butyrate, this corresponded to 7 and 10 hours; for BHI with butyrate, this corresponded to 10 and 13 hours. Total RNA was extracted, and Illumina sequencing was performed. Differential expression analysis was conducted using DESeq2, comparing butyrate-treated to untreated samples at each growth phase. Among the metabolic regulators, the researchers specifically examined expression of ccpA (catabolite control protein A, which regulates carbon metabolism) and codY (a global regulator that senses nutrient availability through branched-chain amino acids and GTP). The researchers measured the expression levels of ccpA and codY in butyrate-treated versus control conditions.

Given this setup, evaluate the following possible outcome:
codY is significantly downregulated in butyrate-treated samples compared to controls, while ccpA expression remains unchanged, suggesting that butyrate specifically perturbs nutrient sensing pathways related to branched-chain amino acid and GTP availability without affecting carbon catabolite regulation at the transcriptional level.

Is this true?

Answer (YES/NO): NO